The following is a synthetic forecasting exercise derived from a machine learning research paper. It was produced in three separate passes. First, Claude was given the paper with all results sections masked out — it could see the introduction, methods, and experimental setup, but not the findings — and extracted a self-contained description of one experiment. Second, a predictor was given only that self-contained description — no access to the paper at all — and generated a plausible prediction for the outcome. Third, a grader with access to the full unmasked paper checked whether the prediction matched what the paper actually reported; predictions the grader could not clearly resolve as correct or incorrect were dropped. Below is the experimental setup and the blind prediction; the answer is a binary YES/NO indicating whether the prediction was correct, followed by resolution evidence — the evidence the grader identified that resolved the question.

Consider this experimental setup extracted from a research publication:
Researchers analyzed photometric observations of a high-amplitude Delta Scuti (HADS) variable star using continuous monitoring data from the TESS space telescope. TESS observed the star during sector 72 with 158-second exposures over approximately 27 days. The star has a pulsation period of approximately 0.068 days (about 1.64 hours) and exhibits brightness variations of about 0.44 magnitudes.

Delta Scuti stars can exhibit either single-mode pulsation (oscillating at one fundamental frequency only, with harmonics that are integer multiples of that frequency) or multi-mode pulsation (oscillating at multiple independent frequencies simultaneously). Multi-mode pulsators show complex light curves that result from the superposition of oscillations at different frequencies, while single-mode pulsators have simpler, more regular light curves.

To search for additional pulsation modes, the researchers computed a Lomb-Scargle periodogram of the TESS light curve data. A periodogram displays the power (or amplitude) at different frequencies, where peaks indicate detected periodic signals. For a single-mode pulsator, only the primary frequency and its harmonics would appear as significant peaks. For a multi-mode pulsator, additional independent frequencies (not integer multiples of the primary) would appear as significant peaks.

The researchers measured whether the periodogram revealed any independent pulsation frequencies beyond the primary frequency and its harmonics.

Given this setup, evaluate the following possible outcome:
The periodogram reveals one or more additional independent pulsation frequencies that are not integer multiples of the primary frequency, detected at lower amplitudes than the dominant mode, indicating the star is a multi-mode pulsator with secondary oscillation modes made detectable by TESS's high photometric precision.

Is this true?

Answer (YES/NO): NO